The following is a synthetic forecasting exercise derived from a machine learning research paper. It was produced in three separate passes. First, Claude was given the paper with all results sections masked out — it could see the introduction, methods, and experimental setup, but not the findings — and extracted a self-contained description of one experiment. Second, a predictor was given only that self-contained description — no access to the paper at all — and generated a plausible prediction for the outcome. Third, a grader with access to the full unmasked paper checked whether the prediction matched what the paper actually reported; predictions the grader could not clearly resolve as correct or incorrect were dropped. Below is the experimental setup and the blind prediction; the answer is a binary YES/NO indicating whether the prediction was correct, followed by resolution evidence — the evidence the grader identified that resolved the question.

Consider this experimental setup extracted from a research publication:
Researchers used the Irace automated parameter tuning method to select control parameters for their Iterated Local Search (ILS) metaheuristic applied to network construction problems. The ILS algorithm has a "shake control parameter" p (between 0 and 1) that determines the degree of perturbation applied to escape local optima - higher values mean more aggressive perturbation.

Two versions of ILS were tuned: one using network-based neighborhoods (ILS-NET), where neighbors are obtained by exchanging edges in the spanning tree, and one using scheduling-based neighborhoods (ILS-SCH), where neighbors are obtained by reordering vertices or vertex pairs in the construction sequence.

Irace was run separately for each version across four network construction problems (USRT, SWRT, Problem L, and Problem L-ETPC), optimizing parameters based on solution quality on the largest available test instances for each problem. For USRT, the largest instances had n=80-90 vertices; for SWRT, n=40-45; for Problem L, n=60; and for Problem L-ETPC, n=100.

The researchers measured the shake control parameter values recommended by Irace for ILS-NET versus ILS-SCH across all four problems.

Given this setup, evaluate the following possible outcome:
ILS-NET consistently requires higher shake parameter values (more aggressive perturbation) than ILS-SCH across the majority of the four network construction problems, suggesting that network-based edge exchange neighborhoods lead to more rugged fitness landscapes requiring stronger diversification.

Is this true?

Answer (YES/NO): NO